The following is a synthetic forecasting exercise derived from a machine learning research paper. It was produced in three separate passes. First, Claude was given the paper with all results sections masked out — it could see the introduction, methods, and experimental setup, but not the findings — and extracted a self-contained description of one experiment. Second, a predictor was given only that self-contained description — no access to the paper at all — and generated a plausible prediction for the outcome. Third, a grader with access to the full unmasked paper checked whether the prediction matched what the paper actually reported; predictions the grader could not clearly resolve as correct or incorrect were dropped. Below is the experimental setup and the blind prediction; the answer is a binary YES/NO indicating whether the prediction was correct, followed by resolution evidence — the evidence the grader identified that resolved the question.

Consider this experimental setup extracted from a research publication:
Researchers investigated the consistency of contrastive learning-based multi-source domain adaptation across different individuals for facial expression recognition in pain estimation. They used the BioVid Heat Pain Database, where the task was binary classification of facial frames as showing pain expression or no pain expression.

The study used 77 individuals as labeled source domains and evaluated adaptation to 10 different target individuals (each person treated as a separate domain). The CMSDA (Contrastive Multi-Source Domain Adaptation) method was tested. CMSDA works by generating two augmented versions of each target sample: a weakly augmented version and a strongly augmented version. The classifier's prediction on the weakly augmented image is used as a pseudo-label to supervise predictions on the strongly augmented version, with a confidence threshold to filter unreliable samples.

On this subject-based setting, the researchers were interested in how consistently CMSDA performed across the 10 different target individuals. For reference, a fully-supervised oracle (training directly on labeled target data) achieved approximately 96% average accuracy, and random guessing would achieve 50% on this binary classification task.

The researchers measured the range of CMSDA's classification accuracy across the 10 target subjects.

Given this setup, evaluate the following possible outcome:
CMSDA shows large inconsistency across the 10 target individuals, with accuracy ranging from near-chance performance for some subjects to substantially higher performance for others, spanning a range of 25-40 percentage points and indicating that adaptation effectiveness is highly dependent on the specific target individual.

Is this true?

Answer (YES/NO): NO